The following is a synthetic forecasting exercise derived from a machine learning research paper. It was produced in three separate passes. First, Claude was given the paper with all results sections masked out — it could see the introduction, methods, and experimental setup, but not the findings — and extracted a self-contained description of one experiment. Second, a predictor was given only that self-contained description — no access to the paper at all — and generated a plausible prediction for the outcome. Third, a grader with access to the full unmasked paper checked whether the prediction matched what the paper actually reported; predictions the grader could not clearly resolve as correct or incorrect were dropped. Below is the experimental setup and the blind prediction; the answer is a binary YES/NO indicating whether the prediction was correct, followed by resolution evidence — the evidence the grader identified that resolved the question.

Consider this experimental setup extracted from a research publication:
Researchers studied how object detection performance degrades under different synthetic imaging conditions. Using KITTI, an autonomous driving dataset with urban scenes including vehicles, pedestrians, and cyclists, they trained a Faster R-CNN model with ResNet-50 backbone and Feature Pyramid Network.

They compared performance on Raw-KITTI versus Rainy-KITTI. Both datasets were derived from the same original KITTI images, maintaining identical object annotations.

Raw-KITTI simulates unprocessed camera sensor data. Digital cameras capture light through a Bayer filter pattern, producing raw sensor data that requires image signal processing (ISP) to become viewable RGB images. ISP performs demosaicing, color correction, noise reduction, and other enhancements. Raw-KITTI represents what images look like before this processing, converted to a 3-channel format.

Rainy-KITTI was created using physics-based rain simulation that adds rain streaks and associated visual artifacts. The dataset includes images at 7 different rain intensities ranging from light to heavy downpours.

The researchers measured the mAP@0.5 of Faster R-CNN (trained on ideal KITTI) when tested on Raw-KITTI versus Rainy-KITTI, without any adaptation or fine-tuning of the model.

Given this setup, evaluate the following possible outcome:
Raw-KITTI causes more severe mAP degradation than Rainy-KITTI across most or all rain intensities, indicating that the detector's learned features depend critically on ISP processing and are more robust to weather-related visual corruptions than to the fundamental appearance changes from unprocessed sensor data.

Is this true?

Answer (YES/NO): NO